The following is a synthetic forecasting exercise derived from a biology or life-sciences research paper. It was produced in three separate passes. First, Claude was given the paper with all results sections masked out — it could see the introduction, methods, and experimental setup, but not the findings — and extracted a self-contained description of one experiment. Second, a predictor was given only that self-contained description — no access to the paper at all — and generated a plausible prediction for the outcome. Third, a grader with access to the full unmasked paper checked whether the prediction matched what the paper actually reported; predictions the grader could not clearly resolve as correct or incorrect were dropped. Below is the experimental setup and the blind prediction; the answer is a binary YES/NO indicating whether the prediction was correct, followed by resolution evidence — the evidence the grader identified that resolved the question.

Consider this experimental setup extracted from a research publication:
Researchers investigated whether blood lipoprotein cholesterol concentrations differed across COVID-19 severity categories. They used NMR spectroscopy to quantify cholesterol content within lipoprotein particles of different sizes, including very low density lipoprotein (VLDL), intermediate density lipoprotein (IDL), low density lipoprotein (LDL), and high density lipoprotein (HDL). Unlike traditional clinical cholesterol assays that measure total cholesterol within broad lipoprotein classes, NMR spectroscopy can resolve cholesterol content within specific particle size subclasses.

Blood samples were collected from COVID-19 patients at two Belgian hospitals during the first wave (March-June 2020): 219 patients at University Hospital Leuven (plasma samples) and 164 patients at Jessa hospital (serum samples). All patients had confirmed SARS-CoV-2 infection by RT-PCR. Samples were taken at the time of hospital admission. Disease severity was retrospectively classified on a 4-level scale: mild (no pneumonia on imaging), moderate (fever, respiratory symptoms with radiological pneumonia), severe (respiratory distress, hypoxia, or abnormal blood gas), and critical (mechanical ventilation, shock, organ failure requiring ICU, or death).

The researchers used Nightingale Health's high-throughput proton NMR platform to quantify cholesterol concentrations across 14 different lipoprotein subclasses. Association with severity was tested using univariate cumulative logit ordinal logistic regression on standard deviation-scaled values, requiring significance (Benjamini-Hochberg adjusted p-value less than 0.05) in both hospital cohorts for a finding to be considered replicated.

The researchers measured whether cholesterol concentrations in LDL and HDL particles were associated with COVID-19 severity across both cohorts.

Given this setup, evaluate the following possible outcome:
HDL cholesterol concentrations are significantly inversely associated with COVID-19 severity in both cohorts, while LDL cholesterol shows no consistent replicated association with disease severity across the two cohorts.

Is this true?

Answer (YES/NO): NO